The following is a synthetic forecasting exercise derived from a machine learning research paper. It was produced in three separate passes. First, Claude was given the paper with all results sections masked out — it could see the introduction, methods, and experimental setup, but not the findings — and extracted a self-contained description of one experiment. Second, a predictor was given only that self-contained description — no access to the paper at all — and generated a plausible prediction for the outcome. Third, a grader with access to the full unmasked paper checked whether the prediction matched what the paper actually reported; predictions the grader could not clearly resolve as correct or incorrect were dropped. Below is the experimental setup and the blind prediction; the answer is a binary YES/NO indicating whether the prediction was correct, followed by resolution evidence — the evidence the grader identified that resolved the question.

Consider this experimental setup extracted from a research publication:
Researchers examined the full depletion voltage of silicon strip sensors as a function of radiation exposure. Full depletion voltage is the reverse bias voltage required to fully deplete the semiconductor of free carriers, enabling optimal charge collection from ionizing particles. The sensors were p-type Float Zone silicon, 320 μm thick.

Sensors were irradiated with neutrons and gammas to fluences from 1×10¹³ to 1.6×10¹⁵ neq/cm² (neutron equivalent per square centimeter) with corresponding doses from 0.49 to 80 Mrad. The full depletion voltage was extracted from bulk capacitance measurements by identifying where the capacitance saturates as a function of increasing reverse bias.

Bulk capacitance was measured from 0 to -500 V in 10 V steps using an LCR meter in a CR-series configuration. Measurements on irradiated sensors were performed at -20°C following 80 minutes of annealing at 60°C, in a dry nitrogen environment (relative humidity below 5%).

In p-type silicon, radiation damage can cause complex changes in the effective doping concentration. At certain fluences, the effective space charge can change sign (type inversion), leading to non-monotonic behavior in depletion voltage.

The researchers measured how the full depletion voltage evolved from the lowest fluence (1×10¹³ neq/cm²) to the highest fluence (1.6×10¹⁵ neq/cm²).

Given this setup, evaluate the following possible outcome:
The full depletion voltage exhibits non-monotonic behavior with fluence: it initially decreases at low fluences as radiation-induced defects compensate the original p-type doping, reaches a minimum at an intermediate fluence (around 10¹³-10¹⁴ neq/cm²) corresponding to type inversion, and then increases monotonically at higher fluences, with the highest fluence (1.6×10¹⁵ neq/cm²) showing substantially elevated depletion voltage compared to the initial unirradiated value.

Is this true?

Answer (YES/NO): NO